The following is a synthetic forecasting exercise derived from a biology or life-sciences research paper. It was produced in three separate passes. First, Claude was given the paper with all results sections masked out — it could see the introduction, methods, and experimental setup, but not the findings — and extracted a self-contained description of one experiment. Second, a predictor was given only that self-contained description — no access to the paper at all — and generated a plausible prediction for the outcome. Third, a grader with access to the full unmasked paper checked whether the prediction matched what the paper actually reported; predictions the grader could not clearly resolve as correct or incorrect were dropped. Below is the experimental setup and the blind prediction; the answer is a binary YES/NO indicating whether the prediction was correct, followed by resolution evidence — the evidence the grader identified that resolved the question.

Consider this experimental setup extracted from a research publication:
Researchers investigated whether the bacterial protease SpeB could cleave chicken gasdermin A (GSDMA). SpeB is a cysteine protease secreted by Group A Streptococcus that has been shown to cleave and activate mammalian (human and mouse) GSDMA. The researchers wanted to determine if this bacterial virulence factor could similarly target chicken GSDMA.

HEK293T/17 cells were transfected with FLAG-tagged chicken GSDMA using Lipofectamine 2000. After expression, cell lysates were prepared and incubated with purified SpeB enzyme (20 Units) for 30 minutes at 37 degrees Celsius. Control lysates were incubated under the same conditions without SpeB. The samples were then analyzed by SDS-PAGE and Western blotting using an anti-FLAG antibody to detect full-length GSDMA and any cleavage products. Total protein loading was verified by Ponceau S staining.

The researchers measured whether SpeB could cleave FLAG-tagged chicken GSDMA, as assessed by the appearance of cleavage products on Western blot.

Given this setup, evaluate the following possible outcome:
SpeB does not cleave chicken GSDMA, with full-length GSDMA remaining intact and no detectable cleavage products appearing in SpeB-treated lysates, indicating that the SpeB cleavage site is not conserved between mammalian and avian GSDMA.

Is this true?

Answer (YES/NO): NO